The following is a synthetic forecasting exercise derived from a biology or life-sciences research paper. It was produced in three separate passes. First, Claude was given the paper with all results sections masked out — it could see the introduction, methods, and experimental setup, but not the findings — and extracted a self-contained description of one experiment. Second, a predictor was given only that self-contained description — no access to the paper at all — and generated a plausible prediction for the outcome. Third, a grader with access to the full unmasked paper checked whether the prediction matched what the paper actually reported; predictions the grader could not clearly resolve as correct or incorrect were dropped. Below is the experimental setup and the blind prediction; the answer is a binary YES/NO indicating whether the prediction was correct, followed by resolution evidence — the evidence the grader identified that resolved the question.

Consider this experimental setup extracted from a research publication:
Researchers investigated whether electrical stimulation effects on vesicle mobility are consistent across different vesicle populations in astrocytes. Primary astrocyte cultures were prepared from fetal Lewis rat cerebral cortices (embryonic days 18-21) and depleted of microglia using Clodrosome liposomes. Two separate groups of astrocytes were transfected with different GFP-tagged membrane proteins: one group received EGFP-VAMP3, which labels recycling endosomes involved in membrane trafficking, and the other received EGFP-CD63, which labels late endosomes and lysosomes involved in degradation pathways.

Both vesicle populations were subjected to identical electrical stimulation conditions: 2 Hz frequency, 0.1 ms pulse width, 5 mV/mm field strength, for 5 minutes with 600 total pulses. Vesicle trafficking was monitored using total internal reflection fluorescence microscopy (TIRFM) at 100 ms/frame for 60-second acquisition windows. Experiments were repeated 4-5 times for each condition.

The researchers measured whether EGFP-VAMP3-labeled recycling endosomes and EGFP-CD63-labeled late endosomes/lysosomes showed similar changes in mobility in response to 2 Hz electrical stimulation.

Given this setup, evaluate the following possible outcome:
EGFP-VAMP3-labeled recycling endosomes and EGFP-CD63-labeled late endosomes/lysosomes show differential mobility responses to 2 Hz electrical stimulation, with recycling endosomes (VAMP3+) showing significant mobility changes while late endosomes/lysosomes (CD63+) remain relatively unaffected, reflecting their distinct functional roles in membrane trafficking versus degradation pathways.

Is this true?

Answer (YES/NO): NO